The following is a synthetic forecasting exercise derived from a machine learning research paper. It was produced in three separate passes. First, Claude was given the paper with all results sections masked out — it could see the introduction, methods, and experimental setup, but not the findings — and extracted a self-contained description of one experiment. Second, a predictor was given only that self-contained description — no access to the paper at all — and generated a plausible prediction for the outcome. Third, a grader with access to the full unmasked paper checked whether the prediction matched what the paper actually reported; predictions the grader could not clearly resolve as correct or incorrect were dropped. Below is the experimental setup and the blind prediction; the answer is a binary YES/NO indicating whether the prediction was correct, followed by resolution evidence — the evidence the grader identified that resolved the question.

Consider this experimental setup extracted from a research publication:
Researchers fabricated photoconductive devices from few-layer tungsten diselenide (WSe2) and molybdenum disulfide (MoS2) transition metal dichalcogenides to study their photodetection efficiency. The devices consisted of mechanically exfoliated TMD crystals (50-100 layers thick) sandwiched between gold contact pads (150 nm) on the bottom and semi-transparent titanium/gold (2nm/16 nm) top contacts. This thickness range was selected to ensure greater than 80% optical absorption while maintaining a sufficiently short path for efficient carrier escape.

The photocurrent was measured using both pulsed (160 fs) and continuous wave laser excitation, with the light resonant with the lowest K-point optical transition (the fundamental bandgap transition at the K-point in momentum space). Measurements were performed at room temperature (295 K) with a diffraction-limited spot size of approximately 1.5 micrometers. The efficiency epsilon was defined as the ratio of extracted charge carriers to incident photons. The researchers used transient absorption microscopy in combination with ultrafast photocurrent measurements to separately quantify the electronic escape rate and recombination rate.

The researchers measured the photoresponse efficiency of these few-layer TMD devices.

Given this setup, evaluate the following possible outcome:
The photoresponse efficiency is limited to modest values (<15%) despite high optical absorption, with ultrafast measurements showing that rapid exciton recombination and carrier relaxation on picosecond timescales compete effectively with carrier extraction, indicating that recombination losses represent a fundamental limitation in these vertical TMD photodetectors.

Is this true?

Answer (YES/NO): NO